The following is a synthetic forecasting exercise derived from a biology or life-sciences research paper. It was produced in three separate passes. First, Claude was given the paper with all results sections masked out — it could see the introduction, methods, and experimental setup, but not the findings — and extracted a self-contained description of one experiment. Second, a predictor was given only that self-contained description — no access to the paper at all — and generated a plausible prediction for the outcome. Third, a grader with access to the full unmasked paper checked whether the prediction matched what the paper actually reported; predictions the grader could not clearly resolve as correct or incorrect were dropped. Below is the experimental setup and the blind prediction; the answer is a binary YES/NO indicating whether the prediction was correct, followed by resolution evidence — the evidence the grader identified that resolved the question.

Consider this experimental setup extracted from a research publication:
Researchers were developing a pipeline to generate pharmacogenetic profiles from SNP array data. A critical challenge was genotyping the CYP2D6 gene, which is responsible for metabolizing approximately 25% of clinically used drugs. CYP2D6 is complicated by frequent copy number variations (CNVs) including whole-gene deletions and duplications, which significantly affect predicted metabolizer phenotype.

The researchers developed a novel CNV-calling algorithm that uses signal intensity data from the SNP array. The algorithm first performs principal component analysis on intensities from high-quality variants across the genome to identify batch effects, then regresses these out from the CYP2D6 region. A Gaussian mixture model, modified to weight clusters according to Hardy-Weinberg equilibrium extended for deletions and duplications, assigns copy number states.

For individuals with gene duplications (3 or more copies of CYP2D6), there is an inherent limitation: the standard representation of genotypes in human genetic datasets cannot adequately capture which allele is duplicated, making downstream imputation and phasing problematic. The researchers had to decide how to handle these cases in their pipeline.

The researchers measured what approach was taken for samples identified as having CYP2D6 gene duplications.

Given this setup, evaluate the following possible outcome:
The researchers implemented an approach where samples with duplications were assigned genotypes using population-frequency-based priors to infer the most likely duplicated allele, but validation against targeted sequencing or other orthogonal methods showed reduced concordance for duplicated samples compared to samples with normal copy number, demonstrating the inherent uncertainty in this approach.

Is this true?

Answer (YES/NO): NO